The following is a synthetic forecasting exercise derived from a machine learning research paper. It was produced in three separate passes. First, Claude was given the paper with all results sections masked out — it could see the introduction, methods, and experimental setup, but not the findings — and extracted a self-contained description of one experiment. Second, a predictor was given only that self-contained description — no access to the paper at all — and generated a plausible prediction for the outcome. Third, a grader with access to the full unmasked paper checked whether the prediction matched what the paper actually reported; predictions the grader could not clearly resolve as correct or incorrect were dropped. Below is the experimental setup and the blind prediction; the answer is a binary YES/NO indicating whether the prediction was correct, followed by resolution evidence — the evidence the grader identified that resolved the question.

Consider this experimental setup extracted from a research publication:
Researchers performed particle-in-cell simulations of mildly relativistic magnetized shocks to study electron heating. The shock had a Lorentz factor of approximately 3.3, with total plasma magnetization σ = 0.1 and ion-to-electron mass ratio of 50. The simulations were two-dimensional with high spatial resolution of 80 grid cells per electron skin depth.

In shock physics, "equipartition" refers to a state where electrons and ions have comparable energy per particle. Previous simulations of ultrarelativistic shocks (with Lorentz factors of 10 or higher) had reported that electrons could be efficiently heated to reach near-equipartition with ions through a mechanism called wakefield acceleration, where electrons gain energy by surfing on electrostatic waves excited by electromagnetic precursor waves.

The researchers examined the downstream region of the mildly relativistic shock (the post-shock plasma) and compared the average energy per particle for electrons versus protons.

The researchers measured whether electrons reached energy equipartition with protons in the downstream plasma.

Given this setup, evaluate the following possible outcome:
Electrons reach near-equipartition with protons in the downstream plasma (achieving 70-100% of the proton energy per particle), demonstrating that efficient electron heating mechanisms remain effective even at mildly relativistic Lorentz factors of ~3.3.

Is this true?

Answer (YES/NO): NO